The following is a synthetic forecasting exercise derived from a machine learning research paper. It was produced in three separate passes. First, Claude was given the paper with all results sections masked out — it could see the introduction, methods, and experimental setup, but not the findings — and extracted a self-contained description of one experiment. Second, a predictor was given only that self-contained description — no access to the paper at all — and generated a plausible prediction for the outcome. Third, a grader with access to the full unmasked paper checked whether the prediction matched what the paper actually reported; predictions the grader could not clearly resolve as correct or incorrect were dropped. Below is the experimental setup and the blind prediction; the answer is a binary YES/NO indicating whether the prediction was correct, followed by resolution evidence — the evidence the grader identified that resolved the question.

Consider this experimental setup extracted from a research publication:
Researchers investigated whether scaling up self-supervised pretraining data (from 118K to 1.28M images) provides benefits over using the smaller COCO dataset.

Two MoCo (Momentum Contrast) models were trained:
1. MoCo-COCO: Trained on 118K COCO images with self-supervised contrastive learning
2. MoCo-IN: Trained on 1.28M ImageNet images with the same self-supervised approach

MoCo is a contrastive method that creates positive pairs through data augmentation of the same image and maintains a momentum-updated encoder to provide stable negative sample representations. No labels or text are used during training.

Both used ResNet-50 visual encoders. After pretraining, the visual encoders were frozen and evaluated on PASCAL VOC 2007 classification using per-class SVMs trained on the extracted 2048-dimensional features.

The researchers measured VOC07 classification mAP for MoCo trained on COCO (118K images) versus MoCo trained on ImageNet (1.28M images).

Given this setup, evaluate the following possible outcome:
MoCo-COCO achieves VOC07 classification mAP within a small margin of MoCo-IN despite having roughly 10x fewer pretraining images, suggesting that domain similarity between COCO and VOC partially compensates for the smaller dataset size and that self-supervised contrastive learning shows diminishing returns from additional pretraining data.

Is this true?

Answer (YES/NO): NO